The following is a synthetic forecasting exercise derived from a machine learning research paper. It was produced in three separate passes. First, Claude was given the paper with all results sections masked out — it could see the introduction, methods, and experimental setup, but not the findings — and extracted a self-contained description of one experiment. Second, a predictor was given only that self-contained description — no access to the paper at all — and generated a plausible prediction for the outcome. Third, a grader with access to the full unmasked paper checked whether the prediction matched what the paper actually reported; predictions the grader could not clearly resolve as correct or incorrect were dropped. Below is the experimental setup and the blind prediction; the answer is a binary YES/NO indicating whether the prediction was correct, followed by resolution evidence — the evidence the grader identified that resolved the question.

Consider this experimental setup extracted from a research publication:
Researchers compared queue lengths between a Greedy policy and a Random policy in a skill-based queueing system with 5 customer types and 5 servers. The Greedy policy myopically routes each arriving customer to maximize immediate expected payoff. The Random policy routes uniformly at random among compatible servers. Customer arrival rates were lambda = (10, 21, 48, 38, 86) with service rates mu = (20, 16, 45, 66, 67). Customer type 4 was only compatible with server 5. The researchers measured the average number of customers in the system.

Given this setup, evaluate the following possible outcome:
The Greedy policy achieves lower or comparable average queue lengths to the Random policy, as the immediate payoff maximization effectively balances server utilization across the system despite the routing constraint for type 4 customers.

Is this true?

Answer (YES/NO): NO